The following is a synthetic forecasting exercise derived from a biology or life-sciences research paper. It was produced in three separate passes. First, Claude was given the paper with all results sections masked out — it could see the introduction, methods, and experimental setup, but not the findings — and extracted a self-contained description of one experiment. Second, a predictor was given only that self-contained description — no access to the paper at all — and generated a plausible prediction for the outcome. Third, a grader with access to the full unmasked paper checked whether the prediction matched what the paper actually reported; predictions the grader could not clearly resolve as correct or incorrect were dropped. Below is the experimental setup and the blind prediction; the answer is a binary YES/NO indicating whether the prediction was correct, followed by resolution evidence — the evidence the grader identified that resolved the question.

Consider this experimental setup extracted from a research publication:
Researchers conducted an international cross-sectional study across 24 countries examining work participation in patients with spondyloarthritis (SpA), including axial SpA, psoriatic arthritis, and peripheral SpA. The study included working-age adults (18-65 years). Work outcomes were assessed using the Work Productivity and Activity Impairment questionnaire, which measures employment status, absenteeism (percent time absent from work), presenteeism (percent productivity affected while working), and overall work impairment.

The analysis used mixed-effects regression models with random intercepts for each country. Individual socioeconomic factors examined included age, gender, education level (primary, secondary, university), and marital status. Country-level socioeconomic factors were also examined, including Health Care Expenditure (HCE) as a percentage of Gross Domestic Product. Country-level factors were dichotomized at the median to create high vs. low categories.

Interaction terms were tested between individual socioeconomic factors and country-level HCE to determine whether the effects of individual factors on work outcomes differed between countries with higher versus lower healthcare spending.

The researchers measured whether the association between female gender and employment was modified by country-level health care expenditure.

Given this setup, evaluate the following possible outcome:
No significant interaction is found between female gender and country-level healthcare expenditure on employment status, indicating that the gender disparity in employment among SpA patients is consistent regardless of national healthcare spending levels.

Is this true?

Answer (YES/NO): NO